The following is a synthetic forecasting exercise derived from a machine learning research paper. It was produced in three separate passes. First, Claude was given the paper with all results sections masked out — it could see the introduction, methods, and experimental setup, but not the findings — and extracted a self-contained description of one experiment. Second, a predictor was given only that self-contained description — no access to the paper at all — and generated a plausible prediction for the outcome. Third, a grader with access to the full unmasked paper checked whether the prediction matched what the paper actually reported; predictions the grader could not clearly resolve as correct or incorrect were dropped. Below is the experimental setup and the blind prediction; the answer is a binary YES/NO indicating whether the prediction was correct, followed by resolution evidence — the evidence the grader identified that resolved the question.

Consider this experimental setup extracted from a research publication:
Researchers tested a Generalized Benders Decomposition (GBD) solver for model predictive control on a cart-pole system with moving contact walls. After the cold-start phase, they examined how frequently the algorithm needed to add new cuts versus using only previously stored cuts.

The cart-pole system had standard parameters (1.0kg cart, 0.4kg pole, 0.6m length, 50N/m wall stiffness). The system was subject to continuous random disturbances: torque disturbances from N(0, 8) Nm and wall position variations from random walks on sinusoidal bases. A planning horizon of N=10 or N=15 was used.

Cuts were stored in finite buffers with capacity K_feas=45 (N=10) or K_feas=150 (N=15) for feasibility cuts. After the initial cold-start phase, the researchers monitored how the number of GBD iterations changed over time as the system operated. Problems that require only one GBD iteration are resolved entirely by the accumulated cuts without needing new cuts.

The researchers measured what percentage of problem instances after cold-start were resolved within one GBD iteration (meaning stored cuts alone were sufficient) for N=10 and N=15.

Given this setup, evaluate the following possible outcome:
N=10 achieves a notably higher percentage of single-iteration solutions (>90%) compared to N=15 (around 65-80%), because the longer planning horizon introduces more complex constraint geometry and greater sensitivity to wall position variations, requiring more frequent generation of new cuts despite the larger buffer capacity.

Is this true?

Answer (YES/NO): NO